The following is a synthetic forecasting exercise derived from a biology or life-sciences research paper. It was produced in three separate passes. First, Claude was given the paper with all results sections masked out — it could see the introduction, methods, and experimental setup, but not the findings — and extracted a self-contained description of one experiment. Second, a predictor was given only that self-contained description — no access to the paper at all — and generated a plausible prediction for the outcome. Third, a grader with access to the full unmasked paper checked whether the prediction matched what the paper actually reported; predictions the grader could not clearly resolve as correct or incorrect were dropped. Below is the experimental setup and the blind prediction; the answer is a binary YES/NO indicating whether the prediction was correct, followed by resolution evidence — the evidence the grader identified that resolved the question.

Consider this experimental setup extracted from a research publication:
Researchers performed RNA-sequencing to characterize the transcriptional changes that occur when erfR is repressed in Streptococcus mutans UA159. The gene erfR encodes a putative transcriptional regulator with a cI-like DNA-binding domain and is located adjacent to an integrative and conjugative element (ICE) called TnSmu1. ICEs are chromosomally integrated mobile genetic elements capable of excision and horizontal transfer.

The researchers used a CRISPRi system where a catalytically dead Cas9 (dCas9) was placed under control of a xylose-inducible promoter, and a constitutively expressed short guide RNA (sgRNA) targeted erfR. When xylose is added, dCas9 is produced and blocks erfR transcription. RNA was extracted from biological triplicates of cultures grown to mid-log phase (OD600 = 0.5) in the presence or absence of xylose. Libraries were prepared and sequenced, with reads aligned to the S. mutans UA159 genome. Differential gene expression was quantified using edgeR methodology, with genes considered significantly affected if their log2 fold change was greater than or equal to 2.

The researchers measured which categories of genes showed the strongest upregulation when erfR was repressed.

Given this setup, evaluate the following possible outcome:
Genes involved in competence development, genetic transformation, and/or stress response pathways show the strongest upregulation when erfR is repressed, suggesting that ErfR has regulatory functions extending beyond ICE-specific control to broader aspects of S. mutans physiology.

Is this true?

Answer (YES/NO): NO